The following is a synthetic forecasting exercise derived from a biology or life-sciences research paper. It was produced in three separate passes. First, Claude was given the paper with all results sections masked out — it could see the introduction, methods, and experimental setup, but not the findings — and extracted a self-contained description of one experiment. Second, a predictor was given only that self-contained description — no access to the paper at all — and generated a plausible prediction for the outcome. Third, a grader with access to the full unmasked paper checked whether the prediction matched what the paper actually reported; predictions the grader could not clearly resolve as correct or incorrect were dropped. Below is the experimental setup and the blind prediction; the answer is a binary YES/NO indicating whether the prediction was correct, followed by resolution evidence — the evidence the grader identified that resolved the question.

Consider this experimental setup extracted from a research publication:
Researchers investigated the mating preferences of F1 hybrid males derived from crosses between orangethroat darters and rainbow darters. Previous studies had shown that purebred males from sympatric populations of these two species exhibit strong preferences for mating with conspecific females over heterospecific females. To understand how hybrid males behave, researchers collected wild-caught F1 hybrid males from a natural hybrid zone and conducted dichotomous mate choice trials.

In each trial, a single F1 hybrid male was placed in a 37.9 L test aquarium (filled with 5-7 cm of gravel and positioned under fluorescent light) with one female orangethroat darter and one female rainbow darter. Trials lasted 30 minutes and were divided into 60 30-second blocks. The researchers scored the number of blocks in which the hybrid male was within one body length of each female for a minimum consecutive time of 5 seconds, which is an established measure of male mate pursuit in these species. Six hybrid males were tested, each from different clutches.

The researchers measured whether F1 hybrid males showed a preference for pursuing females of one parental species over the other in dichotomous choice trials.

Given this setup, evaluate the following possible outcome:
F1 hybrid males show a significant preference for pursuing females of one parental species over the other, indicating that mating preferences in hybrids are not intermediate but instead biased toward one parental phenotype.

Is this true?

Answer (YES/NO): NO